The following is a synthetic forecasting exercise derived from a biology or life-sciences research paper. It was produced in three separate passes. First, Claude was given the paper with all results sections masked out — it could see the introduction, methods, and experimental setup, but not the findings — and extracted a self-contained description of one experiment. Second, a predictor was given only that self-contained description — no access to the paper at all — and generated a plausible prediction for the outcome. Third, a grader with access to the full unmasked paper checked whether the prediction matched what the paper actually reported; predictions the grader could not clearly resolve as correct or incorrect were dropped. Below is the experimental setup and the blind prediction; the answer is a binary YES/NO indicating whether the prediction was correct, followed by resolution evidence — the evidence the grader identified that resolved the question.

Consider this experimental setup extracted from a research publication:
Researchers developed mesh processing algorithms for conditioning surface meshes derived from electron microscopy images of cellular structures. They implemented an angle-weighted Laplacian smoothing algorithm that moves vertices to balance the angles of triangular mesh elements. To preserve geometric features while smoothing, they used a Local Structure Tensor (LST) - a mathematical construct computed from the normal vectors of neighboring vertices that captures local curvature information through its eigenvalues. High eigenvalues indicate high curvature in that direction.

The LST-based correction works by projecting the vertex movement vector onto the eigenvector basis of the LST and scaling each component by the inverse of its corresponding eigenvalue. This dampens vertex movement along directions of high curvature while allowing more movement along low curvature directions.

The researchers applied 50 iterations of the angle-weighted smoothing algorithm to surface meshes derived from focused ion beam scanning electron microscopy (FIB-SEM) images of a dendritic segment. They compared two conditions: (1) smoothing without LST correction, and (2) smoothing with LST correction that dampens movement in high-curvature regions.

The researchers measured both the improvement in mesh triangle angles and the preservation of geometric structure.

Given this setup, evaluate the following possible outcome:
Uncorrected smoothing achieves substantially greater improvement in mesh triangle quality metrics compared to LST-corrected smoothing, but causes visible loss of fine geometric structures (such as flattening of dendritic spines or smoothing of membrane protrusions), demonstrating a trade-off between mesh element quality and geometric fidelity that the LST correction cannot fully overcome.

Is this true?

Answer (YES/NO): NO